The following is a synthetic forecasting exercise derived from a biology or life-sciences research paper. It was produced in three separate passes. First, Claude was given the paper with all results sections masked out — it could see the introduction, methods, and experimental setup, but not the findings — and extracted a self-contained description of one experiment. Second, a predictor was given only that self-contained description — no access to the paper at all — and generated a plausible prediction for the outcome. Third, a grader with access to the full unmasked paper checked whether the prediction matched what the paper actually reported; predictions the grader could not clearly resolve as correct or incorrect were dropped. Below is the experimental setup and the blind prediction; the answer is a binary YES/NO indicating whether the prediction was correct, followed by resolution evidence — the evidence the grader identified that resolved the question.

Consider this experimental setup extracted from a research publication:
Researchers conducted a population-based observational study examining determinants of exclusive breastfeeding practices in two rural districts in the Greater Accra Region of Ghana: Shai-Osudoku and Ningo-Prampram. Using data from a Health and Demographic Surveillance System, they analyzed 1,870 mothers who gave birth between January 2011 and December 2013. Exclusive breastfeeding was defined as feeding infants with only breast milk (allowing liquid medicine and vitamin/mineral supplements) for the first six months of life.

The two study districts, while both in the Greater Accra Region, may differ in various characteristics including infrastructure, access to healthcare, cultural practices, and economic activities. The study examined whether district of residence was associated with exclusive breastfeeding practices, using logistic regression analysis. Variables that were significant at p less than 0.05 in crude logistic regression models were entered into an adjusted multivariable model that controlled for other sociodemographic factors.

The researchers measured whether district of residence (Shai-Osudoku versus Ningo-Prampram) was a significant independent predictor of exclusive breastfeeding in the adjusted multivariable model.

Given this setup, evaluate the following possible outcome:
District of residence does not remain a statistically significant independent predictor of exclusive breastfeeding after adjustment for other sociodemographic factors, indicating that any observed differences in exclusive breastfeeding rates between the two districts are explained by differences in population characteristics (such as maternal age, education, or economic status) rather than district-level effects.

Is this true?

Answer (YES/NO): NO